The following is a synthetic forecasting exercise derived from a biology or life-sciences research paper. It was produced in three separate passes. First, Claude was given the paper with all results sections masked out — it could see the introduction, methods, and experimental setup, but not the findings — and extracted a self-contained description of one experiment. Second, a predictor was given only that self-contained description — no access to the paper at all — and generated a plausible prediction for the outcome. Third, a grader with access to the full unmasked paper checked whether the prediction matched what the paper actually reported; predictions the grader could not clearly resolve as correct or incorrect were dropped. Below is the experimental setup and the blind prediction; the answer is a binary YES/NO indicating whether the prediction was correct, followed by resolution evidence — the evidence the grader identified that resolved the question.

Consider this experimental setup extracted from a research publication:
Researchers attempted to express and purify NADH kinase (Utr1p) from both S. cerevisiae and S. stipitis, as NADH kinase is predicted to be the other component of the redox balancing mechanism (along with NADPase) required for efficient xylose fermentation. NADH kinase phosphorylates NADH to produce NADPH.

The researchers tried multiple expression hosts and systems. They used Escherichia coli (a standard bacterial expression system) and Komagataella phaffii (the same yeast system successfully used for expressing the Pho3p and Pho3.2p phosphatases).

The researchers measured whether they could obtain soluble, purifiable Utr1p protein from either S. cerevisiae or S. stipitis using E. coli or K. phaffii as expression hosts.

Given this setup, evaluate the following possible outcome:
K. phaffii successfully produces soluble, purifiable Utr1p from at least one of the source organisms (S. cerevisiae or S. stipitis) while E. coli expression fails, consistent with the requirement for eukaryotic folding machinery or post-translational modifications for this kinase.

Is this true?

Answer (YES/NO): NO